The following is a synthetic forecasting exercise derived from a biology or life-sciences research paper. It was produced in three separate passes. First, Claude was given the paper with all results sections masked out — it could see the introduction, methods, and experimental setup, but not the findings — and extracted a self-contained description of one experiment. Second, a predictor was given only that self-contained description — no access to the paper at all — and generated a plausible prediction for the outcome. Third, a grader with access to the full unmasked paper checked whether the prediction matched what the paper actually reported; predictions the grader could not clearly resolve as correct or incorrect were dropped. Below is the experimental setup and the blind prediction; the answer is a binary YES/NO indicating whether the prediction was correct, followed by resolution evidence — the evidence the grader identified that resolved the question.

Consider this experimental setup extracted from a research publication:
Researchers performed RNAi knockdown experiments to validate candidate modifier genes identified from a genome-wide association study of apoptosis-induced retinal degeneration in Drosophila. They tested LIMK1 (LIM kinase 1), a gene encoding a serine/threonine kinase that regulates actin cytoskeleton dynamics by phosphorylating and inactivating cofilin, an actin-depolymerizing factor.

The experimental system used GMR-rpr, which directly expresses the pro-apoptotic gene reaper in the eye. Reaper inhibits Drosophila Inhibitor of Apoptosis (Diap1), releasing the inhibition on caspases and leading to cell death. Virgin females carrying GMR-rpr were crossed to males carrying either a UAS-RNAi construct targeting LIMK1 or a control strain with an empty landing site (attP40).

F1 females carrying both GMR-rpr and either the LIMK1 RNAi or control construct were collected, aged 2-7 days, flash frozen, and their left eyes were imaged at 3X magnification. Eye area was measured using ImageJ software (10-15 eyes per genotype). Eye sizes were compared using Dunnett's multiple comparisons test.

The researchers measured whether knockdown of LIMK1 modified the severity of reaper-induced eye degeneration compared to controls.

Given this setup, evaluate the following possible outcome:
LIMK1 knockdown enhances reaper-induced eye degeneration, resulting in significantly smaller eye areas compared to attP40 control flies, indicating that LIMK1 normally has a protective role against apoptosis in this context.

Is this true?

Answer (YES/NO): YES